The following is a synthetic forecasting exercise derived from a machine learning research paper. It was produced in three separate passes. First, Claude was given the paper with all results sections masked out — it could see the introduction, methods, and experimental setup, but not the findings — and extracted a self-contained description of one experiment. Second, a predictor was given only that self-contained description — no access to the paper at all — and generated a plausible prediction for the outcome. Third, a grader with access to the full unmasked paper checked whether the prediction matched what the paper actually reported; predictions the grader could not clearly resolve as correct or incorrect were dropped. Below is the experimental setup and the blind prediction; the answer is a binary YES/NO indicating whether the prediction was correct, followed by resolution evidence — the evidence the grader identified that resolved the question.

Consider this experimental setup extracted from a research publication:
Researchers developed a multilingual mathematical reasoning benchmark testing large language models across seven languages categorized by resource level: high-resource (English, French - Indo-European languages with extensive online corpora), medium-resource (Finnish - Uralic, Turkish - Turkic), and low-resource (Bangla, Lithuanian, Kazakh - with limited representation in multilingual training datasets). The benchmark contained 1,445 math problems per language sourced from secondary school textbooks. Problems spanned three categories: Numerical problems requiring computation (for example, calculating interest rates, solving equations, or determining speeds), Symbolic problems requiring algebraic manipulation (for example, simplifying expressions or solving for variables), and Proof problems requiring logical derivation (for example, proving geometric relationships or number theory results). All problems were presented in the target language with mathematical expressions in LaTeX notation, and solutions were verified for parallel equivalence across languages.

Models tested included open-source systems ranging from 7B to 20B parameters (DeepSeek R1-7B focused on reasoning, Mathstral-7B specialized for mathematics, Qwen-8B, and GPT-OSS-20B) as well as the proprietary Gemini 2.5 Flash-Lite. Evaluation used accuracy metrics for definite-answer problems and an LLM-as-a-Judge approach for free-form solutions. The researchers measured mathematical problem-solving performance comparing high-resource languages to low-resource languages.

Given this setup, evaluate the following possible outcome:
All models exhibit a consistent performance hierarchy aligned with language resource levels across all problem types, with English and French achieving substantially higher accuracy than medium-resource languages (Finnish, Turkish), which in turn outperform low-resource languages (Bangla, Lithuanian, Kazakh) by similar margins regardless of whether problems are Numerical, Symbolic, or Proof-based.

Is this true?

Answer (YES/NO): NO